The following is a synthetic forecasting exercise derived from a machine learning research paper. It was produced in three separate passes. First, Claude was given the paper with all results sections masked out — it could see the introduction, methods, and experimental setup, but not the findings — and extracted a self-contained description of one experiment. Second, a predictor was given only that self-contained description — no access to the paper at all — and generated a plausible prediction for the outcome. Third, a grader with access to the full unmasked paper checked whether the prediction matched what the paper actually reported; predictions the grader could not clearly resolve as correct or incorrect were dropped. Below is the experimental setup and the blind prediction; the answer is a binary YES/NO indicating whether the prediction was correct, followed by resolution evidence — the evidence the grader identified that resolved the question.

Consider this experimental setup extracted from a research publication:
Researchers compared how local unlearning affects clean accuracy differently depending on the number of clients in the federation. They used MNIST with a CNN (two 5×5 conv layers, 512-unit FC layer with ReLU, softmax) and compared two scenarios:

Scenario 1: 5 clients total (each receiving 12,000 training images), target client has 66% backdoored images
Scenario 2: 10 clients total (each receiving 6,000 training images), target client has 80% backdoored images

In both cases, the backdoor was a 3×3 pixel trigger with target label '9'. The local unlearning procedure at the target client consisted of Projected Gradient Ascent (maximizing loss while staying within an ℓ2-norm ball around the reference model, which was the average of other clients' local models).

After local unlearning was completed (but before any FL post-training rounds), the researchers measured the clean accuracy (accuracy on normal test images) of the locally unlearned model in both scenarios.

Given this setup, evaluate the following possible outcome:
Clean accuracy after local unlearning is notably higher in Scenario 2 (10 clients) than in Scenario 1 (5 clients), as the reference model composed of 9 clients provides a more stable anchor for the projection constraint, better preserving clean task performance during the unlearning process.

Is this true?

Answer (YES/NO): YES